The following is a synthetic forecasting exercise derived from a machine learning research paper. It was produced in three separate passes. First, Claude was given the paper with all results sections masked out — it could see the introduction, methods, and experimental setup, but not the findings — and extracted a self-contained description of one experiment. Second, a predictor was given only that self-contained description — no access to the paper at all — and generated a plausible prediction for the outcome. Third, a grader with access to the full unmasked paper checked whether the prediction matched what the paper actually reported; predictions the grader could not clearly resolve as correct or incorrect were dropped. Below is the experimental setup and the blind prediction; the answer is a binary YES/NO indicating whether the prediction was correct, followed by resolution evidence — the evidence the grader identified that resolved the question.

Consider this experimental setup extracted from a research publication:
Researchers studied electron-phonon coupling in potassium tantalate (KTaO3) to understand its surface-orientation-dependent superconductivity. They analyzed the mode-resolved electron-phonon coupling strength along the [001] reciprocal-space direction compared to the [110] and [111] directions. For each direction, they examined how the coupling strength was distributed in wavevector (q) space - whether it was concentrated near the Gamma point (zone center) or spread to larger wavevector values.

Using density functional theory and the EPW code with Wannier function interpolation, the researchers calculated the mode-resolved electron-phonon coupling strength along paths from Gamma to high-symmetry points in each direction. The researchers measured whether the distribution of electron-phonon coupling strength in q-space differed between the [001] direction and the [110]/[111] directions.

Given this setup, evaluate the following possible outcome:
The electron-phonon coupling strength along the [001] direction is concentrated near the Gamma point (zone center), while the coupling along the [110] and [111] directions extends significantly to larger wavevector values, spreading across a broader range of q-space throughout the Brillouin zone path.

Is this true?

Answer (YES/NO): NO